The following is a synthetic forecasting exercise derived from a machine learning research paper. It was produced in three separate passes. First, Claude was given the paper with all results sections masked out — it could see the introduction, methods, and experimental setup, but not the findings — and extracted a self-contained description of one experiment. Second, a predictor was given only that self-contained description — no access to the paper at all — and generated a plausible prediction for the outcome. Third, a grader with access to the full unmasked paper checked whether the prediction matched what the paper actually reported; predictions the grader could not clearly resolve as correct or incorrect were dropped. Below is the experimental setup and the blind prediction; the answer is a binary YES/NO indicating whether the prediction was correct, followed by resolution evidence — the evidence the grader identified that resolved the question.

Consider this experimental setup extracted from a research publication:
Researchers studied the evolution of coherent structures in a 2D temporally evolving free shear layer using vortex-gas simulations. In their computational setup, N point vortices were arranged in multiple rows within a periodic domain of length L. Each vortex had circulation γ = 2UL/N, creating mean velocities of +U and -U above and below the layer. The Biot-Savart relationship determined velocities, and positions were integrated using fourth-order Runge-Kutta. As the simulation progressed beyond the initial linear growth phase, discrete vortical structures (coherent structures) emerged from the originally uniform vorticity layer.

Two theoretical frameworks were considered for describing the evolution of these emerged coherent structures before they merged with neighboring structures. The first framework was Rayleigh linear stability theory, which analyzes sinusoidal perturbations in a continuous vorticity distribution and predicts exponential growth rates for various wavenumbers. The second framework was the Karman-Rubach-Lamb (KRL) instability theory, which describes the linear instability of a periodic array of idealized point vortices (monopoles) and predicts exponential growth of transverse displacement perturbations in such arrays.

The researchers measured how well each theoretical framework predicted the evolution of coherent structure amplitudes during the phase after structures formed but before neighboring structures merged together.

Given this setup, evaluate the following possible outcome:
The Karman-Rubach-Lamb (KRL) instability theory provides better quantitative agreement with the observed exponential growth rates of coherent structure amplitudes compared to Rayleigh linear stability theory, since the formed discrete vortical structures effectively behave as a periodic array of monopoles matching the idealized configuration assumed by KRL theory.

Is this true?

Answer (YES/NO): YES